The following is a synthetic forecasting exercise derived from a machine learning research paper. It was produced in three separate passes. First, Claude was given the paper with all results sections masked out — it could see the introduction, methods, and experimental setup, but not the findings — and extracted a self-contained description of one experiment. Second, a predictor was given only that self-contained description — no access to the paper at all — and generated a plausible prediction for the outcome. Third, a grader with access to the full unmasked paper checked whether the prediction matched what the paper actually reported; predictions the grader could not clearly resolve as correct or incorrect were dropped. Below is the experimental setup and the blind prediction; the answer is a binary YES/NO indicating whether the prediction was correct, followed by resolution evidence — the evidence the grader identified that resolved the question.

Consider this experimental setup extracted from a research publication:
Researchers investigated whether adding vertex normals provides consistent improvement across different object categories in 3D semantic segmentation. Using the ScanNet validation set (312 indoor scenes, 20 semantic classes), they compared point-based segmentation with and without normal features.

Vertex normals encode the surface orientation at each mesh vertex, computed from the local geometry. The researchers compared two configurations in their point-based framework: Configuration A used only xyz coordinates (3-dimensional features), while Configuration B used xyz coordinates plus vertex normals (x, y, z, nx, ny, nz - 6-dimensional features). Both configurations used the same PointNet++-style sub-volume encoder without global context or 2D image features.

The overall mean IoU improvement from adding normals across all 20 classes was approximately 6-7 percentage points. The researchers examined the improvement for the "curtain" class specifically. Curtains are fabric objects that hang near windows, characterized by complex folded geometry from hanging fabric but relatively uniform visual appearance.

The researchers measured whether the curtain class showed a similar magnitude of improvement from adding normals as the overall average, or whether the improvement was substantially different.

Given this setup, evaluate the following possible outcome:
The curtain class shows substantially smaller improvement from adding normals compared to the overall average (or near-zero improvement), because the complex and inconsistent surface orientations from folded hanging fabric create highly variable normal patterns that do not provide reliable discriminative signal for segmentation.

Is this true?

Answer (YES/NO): NO